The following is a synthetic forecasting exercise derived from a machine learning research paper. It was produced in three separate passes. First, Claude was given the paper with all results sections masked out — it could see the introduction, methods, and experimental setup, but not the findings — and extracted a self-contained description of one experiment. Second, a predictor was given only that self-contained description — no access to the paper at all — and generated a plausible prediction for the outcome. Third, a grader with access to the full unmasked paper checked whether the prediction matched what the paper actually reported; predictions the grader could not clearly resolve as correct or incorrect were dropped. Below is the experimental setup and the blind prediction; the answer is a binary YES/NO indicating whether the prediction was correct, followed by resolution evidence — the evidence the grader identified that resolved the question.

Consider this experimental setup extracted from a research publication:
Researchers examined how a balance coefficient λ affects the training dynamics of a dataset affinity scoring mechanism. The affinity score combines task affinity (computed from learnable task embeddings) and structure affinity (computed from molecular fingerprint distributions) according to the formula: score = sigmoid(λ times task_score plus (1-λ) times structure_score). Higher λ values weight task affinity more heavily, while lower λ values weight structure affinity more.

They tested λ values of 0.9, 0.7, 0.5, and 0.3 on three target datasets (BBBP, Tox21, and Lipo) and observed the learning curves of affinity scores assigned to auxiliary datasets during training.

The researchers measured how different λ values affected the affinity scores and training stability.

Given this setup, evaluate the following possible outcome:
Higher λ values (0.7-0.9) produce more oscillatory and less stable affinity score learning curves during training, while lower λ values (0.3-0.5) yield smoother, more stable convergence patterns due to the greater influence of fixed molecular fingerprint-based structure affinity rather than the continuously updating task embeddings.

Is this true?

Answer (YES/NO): NO